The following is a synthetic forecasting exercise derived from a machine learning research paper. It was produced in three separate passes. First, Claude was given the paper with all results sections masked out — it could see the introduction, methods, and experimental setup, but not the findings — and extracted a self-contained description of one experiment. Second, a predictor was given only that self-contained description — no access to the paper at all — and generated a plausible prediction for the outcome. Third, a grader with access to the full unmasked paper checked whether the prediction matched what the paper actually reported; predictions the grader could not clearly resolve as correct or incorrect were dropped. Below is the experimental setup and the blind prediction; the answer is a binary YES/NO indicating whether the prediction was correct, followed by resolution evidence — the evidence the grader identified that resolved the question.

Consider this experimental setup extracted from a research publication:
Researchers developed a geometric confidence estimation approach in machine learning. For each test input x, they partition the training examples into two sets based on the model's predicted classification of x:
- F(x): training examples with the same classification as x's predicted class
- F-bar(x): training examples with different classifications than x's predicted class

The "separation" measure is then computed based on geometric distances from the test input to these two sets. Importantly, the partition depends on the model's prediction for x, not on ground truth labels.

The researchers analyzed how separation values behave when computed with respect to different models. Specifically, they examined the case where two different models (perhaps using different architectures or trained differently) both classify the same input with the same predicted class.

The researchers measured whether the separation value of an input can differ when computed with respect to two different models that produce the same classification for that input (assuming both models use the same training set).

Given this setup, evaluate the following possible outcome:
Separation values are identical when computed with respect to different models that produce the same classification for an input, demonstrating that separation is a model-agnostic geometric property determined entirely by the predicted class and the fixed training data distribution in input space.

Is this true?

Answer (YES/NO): YES